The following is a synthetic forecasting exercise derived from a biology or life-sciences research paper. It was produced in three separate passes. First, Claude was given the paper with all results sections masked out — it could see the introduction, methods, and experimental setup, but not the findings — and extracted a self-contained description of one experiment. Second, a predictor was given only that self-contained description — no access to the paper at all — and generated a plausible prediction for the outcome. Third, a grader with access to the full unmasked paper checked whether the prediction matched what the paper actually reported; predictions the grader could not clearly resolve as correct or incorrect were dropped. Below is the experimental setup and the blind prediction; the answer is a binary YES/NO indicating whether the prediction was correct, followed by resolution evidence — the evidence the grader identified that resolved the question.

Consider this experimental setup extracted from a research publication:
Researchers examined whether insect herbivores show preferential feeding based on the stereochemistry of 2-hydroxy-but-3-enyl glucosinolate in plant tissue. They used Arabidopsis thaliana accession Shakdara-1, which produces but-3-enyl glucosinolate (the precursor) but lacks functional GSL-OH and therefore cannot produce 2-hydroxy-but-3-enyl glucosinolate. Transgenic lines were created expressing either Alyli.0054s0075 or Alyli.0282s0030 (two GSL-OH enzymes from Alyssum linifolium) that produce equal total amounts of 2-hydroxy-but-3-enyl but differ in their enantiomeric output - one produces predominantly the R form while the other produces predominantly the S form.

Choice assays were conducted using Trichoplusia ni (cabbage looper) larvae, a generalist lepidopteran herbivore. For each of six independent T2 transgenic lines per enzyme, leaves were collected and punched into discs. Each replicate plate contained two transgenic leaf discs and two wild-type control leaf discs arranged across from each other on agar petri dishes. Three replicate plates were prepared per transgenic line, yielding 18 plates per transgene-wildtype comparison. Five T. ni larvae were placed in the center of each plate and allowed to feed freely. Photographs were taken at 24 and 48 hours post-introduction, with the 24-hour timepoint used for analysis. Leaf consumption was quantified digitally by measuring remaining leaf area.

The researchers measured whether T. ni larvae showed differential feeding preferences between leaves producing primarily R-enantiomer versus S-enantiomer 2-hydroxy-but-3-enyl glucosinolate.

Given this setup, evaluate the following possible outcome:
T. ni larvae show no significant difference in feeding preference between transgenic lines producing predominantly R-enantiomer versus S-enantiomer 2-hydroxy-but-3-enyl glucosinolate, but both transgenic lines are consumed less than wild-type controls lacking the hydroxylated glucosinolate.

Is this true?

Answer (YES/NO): NO